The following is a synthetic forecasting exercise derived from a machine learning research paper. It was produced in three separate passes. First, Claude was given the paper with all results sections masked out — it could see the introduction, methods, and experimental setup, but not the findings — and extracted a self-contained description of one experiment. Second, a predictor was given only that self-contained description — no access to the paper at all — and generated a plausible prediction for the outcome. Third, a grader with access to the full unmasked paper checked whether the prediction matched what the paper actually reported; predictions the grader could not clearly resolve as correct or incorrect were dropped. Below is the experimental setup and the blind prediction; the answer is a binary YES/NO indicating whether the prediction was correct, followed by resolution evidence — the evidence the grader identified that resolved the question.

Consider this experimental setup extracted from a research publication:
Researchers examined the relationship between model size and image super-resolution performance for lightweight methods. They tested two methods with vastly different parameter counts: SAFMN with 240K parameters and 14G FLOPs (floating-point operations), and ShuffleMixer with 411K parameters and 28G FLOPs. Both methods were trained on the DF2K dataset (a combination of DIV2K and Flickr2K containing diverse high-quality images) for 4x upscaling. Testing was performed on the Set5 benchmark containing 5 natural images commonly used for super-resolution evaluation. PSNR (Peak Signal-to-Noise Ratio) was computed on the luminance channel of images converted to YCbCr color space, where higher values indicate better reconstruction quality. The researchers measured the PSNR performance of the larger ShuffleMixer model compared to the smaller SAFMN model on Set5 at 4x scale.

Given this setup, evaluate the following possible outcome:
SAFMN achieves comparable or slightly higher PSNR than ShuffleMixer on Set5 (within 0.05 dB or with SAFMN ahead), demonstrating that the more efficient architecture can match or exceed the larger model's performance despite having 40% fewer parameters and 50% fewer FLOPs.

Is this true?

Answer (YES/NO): YES